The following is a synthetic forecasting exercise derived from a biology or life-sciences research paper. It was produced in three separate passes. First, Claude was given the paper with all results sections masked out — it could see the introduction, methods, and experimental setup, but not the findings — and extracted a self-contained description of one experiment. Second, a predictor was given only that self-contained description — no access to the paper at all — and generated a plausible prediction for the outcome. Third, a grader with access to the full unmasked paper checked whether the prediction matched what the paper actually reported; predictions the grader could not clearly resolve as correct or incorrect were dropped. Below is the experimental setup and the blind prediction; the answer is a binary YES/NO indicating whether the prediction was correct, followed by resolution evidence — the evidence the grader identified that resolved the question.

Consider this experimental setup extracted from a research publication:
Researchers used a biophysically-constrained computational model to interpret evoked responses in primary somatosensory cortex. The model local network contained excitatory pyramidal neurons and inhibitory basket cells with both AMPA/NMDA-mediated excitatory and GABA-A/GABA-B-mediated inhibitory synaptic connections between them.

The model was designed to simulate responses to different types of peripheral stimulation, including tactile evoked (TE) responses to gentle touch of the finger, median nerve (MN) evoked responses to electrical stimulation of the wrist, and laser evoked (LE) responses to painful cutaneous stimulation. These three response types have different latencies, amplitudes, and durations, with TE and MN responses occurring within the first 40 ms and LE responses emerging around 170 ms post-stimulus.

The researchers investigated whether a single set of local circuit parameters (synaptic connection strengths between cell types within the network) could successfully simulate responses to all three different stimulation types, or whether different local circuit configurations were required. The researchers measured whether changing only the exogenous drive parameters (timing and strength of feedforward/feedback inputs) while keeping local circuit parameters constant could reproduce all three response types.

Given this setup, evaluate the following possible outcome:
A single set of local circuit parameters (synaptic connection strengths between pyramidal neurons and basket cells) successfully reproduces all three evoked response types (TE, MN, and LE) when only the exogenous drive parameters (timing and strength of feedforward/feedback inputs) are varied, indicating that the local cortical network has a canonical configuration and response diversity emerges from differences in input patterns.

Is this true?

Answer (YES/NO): YES